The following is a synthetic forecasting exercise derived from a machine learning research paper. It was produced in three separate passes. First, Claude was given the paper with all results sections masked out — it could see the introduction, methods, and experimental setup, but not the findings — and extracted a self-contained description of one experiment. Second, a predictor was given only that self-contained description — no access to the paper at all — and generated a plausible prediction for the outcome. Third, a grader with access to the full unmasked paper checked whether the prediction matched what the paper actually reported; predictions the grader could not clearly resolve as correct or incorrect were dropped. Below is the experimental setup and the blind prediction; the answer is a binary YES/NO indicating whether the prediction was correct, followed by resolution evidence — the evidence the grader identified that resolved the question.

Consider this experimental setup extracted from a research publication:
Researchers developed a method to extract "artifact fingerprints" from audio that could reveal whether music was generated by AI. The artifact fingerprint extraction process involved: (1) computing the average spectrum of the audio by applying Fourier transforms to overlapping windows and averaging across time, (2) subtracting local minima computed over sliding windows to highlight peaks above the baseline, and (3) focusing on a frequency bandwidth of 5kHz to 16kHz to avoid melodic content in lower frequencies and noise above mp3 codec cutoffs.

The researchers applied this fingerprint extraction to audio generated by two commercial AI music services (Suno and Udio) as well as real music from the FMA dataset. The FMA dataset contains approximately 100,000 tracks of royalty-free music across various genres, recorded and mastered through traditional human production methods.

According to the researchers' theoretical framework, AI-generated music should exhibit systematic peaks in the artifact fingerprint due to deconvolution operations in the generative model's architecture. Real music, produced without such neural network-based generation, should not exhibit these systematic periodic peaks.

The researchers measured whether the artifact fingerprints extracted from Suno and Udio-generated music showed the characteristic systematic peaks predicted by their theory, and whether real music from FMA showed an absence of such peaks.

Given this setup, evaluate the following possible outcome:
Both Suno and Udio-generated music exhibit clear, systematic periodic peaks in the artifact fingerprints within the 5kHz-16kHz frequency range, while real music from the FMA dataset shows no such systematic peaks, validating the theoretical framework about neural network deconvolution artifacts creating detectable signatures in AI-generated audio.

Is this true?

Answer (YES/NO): YES